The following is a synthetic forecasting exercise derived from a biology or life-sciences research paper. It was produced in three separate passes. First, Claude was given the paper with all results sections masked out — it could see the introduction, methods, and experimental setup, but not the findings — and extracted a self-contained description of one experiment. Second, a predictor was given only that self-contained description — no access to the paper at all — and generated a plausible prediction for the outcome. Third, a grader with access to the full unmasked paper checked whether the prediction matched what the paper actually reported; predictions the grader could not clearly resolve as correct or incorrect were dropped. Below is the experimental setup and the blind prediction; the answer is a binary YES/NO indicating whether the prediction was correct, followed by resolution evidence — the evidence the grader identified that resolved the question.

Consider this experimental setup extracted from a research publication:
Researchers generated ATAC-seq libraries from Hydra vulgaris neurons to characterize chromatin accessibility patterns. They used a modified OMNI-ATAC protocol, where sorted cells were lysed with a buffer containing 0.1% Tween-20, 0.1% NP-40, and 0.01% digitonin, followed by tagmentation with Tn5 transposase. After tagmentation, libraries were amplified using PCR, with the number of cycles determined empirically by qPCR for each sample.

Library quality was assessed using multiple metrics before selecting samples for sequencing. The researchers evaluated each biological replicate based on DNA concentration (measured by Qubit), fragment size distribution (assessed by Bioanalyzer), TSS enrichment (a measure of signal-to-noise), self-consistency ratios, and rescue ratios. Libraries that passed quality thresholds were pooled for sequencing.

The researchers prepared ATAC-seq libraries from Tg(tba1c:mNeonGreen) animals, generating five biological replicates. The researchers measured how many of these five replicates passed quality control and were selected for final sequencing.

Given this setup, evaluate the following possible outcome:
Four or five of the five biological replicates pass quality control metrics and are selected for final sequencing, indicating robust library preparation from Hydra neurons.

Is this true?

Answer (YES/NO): NO